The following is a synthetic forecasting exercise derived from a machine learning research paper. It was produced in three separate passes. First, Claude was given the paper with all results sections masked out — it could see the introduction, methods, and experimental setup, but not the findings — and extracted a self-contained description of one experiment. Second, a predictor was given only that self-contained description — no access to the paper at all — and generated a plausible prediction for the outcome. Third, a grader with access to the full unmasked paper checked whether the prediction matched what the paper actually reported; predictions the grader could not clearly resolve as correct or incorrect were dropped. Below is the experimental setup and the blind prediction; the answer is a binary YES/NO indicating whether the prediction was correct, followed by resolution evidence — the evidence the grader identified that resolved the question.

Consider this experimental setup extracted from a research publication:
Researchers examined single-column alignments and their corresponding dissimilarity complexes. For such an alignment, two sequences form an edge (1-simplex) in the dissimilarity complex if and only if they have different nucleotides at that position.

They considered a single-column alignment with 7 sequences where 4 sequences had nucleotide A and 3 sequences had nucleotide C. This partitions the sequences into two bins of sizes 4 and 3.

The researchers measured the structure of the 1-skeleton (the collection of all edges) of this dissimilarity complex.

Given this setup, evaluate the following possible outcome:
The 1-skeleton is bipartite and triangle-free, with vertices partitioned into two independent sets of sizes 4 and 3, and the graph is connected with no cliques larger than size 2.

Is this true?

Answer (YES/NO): YES